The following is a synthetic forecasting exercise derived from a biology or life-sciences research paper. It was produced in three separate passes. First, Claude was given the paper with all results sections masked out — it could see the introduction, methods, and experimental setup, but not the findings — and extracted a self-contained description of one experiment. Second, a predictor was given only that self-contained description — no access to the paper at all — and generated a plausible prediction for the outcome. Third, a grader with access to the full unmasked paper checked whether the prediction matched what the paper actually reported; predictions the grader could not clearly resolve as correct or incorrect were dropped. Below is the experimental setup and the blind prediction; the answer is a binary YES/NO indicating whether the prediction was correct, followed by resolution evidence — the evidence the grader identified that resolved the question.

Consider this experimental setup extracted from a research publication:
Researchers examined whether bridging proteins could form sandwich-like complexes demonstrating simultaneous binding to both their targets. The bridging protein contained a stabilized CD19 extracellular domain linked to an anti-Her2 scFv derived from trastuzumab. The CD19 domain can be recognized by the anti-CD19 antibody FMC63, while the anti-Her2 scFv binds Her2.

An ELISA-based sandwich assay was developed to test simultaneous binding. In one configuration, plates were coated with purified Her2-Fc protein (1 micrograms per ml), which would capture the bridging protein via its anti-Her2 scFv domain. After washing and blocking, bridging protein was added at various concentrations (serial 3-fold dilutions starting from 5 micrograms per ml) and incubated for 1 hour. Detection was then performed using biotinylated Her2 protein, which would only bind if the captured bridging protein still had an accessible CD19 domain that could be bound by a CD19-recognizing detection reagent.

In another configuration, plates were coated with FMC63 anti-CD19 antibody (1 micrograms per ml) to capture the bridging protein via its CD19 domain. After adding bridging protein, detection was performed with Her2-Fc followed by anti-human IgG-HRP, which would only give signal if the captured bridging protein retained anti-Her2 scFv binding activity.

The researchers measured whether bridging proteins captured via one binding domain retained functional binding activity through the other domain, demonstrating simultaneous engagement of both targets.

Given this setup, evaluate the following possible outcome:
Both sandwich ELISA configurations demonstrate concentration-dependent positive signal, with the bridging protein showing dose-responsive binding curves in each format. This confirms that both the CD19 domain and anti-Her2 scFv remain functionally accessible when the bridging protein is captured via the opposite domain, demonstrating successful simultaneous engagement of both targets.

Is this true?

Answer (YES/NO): YES